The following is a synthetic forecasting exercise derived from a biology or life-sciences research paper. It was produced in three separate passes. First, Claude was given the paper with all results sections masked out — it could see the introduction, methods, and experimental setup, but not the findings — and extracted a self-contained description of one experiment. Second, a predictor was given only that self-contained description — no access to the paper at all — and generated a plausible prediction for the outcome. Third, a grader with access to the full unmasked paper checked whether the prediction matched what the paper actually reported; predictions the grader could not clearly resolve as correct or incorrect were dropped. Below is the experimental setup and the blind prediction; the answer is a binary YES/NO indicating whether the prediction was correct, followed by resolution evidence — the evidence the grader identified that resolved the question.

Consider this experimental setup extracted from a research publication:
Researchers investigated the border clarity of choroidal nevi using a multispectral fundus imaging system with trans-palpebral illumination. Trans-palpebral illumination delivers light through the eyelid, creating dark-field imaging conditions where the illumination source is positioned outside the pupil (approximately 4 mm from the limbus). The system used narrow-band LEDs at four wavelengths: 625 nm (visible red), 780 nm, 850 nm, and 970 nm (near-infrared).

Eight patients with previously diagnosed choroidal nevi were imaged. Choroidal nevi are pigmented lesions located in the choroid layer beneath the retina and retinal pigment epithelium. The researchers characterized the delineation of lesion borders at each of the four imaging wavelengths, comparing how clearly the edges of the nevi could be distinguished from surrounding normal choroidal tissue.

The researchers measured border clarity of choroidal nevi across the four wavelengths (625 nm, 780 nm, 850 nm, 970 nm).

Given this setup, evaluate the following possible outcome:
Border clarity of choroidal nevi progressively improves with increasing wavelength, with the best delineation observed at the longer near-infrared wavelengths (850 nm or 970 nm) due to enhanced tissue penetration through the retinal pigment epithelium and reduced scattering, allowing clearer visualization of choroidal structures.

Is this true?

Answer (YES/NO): NO